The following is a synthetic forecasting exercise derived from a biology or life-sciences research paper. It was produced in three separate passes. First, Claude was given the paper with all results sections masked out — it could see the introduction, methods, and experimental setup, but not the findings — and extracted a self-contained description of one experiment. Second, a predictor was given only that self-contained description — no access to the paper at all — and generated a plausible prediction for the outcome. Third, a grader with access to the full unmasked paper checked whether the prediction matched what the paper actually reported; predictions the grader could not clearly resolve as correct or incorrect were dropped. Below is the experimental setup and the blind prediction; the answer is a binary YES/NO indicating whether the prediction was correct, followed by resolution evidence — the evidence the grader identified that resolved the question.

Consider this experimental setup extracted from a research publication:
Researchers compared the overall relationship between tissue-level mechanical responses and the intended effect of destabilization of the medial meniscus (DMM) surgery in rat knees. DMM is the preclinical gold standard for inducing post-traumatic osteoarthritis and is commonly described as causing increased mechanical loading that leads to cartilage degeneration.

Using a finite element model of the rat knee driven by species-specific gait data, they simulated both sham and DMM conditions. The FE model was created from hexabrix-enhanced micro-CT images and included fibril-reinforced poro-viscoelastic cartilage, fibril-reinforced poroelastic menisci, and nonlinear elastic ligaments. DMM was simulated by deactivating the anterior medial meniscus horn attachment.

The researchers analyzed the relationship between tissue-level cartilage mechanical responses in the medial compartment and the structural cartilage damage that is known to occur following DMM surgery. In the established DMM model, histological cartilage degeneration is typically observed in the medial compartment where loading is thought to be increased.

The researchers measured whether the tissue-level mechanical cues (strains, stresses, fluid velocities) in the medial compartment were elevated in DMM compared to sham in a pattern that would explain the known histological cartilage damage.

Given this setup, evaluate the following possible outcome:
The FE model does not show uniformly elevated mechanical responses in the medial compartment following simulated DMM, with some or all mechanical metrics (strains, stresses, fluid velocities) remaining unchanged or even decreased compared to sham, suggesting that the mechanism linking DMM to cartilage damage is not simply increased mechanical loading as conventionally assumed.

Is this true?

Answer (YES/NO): YES